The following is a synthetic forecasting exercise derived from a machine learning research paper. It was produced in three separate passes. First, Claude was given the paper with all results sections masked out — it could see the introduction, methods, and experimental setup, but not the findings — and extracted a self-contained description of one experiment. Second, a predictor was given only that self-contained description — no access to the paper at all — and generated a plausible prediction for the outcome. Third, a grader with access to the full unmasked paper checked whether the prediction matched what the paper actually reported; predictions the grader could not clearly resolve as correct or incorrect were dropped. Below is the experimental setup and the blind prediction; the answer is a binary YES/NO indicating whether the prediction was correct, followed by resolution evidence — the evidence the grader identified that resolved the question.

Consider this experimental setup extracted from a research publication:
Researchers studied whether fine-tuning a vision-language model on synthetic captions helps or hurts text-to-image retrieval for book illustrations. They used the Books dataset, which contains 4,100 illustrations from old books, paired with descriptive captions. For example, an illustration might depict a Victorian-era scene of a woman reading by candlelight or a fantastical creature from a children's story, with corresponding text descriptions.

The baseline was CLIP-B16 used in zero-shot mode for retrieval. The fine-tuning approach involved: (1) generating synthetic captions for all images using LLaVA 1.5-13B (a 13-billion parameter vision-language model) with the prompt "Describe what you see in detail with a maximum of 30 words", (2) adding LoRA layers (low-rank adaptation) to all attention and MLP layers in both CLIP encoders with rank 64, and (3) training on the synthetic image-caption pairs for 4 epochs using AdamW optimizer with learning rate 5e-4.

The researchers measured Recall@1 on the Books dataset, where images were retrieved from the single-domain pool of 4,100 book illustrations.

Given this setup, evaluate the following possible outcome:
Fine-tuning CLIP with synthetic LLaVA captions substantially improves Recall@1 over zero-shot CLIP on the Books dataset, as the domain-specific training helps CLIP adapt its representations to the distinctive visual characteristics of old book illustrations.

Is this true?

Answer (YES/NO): NO